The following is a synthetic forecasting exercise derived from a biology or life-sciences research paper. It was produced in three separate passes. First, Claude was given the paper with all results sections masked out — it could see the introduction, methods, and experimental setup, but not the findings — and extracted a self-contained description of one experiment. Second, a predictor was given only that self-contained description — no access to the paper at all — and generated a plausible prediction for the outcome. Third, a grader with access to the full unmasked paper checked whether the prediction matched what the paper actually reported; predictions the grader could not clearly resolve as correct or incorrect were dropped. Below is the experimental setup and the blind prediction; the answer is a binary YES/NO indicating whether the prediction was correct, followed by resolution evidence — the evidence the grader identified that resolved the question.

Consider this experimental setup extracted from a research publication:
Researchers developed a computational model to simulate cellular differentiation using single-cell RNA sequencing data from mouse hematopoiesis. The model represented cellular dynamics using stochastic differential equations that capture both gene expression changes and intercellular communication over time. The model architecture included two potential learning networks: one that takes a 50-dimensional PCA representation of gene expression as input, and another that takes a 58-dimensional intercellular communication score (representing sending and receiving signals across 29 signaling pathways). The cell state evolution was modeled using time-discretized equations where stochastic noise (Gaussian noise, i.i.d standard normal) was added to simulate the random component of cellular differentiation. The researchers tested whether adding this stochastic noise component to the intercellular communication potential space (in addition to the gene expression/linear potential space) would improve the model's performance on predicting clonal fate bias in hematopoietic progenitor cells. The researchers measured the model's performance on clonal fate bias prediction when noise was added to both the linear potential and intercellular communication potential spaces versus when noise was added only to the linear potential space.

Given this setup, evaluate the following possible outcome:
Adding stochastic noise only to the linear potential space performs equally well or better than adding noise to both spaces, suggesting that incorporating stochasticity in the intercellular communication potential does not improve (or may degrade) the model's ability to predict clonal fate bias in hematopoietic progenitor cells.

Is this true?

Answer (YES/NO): YES